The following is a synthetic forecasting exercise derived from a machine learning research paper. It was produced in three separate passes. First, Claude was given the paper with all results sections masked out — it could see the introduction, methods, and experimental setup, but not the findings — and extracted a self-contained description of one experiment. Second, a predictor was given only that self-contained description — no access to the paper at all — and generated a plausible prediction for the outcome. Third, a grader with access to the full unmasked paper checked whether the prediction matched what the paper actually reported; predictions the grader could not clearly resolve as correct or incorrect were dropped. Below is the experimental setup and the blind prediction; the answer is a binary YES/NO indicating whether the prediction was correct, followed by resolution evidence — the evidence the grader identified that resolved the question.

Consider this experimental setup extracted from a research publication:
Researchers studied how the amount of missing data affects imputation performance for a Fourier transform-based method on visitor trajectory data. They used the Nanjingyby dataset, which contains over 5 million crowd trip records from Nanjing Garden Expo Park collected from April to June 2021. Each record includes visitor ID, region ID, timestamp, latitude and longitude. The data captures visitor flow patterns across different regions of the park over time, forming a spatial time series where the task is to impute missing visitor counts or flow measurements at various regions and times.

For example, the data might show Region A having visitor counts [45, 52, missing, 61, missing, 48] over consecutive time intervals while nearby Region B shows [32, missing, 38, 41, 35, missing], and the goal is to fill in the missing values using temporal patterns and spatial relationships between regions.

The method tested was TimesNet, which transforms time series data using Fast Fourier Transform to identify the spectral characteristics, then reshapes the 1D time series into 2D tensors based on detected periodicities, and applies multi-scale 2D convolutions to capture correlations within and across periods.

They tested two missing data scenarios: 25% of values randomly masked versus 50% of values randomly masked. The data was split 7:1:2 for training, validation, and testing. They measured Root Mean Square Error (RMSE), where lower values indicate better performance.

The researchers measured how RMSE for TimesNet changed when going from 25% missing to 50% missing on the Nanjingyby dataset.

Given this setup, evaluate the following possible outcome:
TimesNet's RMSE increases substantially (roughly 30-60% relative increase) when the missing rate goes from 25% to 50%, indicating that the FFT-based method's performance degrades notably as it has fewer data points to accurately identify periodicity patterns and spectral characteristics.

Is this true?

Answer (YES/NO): NO